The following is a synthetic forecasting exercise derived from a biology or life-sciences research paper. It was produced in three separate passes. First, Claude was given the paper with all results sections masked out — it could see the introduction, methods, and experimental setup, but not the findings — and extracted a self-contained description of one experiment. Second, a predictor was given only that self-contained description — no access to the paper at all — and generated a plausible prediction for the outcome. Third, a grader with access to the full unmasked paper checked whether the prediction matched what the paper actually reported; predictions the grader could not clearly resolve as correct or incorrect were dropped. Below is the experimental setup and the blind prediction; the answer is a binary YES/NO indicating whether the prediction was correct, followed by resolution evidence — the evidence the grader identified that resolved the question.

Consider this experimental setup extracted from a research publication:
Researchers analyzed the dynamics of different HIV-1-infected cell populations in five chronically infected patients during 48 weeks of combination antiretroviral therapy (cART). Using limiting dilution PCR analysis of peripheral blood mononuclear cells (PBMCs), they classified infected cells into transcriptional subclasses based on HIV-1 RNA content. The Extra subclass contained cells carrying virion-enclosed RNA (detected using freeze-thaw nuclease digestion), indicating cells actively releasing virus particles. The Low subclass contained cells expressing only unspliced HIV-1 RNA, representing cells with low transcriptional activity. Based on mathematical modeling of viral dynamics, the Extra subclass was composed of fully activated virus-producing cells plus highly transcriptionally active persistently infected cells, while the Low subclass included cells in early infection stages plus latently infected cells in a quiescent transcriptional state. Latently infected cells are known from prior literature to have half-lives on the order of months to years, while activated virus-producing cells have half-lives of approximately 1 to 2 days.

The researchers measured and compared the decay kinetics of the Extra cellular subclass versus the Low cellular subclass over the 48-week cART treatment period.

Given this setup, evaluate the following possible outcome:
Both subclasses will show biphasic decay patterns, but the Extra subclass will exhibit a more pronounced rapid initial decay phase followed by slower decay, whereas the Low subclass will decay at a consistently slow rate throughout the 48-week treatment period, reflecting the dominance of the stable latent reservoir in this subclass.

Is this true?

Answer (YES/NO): NO